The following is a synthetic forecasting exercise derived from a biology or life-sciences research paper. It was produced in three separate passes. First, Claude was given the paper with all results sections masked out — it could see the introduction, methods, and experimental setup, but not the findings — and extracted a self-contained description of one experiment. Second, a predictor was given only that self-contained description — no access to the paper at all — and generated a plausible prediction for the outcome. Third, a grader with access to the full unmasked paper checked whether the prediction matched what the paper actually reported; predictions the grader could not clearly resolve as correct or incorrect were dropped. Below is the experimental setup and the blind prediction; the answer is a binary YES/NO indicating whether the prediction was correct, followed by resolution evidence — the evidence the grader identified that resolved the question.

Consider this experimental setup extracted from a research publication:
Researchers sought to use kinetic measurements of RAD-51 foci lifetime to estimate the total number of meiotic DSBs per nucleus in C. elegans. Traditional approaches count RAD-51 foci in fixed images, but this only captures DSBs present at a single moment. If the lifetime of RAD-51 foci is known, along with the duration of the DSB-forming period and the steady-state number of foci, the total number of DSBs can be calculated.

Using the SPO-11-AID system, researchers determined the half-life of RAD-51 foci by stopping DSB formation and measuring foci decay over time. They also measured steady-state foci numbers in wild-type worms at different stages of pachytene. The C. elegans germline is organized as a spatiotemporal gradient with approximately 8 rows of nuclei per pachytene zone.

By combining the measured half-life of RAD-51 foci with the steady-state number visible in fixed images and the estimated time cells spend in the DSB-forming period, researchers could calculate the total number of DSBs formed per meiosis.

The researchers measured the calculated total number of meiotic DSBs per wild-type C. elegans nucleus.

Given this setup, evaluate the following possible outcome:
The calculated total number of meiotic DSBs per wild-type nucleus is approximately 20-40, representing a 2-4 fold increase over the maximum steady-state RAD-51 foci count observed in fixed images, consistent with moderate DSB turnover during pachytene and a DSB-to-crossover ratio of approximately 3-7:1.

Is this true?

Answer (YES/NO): NO